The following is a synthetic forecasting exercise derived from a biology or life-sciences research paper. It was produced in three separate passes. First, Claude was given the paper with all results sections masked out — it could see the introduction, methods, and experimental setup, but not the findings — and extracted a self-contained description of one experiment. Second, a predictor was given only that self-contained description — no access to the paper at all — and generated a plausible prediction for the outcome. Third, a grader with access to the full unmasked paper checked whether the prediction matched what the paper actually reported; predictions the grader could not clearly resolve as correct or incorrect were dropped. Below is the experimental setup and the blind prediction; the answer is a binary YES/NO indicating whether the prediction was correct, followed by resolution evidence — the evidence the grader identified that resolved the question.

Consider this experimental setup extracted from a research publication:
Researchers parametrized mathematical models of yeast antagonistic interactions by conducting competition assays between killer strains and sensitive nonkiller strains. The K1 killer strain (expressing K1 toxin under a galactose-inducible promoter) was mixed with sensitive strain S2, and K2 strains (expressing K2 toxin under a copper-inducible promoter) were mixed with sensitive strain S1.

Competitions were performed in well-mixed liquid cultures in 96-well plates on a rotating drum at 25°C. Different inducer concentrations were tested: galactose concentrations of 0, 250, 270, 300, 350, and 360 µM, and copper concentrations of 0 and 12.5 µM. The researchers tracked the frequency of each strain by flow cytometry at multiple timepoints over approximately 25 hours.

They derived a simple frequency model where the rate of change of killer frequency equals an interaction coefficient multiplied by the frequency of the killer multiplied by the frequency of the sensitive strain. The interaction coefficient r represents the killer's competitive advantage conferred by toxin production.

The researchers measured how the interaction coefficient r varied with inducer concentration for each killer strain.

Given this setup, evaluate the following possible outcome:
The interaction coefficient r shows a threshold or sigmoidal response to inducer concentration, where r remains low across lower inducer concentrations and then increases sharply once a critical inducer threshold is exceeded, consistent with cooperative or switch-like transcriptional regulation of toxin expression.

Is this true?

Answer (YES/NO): NO